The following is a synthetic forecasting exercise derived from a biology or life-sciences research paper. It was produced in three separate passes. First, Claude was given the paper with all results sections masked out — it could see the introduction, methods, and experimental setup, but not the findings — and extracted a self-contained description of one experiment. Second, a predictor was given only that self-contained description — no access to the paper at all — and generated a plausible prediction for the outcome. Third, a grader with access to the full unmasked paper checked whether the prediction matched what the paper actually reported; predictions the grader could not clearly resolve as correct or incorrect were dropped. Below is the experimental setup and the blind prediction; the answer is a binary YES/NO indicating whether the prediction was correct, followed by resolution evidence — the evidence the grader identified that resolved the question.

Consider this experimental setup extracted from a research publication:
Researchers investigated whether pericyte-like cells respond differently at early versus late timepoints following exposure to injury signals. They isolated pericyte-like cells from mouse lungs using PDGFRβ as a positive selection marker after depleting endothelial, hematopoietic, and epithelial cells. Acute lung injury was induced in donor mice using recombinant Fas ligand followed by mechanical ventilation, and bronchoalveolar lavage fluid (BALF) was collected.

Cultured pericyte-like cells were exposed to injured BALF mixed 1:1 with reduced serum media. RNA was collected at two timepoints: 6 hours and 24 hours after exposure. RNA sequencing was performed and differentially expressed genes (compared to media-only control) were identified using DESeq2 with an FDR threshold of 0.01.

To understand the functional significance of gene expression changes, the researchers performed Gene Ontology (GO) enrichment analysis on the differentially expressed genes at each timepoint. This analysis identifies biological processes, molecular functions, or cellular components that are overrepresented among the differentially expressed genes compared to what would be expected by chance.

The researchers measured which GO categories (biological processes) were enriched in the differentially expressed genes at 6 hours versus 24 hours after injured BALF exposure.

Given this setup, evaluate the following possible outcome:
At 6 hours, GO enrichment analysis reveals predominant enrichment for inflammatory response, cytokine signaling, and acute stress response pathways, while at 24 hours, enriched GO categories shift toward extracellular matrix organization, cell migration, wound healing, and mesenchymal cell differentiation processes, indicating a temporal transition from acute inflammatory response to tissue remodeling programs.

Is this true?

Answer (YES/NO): NO